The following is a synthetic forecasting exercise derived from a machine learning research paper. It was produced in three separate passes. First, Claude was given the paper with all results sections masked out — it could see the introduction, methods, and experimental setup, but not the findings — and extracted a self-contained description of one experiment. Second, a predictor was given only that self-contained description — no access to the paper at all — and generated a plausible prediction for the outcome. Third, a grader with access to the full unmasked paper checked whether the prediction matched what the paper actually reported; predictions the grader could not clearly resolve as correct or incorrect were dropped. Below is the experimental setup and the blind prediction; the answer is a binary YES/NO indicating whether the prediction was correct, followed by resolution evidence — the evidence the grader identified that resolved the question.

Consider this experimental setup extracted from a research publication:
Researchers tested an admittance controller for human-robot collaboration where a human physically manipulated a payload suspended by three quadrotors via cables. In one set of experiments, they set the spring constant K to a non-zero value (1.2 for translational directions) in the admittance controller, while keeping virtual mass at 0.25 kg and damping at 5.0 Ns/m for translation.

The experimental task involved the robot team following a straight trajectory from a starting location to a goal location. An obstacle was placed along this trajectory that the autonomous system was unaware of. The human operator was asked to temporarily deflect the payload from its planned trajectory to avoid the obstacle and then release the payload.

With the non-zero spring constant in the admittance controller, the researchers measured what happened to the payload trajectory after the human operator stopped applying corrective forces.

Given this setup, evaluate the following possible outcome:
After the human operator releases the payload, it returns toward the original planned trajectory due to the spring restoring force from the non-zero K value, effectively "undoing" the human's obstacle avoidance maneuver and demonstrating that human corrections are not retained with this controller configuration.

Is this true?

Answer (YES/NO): YES